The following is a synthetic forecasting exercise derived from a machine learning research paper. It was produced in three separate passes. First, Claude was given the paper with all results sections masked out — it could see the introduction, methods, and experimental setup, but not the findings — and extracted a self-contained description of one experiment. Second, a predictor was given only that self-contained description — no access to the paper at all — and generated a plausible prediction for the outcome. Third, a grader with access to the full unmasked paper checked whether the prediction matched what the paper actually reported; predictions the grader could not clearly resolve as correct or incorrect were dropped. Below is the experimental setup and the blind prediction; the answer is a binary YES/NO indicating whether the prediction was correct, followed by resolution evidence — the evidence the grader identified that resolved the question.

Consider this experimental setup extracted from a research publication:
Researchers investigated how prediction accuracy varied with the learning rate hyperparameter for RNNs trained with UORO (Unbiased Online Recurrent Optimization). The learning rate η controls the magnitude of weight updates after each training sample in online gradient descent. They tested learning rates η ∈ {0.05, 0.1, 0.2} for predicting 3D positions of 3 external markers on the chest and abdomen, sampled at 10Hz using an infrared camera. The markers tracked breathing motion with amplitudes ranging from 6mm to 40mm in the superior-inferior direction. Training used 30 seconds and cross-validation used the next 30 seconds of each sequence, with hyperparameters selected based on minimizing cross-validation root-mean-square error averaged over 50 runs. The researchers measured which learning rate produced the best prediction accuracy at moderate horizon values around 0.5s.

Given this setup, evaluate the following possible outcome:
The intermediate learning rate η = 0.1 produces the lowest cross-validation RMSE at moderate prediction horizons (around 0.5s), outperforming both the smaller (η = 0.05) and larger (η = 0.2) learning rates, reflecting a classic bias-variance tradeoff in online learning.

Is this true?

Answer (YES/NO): YES